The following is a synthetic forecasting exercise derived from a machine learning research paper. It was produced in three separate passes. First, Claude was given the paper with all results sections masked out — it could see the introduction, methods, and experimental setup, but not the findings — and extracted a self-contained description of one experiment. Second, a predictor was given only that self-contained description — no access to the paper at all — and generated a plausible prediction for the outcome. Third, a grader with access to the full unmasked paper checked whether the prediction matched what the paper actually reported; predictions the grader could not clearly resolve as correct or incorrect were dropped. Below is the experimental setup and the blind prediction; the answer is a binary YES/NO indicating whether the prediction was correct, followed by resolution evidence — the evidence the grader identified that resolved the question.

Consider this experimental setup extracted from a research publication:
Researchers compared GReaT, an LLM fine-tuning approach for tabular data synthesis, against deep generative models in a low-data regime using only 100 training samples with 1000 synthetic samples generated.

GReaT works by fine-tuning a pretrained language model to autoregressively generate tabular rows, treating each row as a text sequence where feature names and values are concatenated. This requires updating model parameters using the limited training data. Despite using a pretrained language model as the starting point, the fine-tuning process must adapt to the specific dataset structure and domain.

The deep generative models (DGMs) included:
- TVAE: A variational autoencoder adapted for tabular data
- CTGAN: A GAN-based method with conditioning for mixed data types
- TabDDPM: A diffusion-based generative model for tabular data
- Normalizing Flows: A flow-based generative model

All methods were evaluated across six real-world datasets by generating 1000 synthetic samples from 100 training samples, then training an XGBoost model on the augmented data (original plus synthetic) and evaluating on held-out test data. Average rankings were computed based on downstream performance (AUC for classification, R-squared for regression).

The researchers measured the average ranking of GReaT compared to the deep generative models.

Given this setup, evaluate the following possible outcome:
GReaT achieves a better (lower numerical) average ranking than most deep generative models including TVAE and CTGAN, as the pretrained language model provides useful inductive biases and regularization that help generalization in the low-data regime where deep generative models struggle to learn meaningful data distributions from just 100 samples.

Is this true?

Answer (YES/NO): YES